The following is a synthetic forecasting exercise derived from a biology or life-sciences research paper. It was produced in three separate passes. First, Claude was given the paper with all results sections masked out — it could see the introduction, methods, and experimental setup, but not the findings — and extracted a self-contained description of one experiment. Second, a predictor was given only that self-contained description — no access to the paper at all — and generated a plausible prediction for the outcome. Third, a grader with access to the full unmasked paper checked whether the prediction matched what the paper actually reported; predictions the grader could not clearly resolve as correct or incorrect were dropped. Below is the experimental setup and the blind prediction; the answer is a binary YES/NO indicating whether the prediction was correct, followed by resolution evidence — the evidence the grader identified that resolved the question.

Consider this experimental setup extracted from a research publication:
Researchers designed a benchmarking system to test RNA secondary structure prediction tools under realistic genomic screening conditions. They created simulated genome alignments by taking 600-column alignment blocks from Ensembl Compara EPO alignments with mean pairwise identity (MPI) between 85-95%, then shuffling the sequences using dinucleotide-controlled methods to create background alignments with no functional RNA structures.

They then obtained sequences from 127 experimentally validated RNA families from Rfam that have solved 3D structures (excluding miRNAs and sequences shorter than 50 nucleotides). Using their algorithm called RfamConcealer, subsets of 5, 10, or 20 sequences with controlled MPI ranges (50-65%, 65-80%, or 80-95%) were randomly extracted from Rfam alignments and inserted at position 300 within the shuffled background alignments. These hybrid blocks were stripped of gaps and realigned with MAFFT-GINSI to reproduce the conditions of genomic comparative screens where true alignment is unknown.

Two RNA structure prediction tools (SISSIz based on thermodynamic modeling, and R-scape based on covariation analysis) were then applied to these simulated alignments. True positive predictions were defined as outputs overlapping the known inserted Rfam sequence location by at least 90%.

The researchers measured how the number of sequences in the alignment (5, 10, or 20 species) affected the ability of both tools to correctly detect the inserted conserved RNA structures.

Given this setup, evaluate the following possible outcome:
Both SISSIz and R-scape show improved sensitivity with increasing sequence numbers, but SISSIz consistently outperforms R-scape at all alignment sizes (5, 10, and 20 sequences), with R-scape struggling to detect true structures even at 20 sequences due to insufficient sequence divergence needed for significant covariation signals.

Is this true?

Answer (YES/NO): NO